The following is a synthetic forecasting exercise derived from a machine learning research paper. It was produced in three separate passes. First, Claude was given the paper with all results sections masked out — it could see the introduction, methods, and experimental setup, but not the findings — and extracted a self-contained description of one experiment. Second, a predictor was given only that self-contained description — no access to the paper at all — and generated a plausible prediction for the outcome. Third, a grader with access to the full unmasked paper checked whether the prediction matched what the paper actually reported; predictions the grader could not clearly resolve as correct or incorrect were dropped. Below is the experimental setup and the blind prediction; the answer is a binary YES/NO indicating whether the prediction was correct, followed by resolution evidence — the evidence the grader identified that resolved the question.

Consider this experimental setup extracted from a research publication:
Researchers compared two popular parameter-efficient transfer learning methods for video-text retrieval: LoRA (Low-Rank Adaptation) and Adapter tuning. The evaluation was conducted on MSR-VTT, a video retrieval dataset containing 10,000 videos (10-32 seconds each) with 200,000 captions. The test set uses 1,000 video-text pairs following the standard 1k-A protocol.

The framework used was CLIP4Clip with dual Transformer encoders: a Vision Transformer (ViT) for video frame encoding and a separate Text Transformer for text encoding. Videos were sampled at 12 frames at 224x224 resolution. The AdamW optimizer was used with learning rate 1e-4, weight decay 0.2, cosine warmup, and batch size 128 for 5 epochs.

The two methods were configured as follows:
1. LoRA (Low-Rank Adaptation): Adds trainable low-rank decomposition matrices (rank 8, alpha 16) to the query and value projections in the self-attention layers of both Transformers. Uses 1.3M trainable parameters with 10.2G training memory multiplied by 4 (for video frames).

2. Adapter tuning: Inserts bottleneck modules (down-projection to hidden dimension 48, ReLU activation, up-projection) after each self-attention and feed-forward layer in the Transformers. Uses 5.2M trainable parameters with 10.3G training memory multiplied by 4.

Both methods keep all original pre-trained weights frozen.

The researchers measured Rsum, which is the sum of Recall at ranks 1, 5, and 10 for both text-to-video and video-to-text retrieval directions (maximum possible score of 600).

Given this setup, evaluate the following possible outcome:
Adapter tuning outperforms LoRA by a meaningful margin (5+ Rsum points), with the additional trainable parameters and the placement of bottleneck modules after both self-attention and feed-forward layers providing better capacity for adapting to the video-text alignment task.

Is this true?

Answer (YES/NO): NO